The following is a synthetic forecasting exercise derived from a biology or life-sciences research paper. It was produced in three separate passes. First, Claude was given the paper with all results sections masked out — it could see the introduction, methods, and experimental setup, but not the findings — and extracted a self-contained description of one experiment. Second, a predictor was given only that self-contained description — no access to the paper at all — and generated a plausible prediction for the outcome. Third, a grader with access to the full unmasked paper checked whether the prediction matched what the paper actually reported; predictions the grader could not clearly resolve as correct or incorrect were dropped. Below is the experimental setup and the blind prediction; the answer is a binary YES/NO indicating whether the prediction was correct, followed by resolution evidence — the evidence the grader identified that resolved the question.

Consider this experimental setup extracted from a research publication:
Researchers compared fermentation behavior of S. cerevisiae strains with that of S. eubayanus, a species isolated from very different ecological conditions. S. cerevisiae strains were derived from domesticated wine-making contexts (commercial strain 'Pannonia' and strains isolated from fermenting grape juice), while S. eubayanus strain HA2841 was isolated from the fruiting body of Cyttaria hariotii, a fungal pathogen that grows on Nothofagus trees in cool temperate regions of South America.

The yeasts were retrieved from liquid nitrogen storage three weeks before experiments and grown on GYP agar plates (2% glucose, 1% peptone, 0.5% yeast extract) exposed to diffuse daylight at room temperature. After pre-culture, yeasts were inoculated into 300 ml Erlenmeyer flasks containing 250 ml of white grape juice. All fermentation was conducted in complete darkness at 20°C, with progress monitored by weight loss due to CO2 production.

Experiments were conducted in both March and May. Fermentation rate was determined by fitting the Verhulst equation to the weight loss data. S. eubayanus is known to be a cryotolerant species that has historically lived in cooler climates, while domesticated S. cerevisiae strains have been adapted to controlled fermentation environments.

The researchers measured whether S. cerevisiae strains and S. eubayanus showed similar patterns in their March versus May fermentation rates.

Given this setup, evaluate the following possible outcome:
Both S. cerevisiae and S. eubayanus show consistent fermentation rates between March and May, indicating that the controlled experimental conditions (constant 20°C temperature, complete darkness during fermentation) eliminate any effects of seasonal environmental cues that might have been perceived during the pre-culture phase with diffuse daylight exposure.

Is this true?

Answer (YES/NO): NO